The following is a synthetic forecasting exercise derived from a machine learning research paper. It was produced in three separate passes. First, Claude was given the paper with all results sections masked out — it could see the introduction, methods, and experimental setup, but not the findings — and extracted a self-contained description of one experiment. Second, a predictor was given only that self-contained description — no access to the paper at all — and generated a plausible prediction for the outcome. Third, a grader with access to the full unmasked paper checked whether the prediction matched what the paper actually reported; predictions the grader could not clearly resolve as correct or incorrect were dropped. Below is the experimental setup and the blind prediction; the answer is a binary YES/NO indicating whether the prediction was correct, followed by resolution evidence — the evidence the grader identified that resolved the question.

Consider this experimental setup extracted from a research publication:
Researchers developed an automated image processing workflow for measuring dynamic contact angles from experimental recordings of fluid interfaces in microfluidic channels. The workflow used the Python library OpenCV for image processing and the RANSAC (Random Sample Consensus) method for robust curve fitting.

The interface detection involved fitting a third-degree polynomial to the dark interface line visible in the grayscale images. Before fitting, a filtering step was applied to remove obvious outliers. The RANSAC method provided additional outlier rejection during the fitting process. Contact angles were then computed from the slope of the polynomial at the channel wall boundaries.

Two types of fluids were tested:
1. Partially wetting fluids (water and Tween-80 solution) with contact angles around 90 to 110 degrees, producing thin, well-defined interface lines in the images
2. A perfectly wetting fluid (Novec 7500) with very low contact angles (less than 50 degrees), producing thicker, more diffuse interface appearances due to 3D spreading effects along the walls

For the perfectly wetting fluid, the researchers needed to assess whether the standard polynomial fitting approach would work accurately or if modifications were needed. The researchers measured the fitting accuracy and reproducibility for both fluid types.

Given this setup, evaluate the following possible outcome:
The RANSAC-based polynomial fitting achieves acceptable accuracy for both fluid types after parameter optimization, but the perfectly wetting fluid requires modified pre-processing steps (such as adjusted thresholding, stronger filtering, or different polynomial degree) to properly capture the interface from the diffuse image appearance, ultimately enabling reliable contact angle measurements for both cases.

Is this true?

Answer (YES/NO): YES